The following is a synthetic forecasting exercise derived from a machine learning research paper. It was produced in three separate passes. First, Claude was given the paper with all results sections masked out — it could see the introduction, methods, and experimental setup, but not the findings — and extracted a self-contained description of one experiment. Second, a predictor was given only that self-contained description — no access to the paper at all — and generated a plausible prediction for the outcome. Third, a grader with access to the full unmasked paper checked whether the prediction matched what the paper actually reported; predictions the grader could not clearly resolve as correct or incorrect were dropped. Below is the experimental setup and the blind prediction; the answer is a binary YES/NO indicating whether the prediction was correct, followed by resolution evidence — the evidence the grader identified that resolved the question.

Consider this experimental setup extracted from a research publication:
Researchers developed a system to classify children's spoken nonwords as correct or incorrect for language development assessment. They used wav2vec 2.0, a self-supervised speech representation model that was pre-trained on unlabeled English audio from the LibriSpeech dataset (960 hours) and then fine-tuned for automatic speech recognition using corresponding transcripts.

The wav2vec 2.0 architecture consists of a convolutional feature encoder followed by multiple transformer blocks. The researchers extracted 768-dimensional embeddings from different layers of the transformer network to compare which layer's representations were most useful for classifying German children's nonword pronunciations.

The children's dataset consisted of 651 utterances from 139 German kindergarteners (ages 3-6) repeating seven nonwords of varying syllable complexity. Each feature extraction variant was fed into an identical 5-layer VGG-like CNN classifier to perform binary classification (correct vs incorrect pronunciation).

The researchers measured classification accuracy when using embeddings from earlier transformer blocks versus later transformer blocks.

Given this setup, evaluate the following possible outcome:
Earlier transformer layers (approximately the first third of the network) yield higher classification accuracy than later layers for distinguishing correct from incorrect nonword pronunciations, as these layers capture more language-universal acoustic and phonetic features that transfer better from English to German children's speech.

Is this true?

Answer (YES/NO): NO